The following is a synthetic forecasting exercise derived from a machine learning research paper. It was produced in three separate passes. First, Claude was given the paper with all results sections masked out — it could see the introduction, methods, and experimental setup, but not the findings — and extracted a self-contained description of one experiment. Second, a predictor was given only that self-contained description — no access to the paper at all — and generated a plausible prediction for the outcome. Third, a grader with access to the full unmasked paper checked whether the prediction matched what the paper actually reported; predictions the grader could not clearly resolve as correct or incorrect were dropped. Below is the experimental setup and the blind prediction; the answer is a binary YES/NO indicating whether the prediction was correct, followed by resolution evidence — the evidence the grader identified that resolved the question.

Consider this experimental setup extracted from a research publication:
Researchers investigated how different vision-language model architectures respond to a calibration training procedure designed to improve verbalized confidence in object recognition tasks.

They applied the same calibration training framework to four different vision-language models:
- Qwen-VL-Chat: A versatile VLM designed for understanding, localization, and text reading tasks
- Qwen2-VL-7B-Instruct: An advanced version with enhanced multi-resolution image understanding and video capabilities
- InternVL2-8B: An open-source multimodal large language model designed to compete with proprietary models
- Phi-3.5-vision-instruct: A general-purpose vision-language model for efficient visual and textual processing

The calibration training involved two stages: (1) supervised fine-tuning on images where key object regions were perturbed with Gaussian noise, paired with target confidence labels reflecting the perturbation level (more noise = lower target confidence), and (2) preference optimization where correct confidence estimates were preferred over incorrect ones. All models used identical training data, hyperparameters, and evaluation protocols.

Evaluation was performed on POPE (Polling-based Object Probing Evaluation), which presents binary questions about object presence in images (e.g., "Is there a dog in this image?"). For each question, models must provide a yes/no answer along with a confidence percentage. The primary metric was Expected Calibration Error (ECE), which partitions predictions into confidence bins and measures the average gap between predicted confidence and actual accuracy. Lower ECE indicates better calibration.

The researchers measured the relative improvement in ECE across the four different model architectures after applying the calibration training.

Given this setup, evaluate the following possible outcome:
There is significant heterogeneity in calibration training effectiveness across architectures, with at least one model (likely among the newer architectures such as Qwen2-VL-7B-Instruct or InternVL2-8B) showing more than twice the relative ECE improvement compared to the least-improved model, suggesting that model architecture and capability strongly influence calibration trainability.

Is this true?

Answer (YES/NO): NO